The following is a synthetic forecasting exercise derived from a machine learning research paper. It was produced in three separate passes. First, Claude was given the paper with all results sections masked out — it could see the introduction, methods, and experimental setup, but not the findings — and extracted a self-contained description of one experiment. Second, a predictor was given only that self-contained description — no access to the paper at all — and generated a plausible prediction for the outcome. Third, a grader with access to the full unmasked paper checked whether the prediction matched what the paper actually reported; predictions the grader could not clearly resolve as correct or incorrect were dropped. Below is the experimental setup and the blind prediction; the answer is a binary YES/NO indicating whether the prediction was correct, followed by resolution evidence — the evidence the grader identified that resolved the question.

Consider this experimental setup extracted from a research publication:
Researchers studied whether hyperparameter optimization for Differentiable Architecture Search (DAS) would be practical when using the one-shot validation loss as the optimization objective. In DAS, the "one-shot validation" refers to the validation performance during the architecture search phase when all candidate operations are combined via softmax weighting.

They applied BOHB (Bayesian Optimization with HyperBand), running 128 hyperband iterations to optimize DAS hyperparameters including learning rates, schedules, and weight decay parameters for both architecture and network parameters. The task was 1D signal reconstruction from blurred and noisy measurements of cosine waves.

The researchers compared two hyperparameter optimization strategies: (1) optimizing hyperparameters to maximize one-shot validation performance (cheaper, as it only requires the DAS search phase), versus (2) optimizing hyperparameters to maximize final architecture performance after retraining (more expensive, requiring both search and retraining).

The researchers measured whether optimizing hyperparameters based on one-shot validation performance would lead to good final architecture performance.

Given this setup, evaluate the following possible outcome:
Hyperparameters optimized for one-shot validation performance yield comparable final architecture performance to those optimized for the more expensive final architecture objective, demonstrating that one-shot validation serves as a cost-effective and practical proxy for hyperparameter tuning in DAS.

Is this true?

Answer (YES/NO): NO